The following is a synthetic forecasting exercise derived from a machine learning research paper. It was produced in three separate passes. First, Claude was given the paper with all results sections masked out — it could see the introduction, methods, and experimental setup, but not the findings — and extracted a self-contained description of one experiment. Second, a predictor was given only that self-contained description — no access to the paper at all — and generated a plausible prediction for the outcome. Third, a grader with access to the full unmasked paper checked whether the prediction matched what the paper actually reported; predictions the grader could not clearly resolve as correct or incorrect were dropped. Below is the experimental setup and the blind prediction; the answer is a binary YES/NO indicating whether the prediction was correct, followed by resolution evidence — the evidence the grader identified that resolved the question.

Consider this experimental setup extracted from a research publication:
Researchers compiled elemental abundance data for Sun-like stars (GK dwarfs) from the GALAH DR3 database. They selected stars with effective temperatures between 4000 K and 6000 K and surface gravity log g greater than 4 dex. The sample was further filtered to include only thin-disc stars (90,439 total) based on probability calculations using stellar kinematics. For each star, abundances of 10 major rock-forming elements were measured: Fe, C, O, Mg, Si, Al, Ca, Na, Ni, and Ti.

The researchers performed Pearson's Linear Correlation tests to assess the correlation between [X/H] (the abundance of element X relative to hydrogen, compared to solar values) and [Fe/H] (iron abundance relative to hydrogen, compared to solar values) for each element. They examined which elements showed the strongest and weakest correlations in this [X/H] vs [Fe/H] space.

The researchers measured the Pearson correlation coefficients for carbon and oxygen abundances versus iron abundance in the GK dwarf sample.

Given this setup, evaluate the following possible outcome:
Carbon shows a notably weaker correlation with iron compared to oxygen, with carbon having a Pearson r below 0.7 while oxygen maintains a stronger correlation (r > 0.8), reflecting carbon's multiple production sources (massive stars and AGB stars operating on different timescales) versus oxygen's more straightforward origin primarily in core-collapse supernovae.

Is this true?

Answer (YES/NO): NO